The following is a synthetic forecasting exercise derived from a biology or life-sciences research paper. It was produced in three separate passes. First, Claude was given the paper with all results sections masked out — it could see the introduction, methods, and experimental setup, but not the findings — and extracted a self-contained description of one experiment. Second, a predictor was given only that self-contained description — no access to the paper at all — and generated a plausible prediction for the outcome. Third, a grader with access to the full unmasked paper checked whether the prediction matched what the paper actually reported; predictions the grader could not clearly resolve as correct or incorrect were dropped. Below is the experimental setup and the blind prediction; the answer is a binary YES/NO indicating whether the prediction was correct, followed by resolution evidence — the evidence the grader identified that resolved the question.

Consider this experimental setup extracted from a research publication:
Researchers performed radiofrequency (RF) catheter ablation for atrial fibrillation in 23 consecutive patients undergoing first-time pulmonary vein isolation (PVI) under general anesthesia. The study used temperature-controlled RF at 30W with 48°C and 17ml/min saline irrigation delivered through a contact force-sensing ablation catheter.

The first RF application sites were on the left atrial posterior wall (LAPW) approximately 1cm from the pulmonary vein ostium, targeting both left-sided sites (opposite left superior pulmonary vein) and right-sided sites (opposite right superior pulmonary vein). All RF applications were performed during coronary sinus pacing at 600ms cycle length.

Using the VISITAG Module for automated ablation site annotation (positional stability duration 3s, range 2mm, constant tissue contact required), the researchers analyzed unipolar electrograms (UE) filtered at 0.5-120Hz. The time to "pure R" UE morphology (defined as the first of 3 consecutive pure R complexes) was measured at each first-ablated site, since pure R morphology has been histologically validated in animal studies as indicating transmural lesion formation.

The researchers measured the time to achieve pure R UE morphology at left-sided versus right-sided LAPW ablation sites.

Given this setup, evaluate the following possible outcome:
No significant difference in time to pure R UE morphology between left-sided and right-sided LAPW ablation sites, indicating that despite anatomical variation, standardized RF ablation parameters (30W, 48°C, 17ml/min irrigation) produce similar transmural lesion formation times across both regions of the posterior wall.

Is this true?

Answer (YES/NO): NO